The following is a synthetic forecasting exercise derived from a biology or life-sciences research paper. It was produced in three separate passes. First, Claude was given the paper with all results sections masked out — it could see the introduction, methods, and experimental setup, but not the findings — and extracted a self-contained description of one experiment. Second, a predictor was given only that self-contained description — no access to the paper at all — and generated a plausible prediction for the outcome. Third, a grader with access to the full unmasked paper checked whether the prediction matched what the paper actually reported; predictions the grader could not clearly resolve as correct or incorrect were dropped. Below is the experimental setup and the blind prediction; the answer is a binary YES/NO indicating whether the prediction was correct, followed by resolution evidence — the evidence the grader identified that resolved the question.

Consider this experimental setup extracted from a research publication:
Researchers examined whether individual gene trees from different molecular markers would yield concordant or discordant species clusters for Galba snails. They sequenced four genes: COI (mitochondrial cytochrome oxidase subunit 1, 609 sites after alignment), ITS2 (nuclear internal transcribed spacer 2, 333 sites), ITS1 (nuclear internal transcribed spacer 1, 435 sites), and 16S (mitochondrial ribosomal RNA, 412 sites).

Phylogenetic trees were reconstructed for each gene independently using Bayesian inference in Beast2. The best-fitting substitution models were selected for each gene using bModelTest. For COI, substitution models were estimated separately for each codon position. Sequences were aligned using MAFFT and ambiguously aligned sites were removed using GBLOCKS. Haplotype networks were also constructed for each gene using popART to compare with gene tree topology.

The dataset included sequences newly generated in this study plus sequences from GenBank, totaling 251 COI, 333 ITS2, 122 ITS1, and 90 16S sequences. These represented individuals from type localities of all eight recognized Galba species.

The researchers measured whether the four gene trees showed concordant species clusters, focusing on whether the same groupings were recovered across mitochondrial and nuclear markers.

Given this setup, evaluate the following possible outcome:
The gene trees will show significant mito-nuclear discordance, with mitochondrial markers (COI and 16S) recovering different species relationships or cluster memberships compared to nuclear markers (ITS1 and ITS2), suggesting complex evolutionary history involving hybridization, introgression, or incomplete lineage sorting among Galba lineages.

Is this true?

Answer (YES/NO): YES